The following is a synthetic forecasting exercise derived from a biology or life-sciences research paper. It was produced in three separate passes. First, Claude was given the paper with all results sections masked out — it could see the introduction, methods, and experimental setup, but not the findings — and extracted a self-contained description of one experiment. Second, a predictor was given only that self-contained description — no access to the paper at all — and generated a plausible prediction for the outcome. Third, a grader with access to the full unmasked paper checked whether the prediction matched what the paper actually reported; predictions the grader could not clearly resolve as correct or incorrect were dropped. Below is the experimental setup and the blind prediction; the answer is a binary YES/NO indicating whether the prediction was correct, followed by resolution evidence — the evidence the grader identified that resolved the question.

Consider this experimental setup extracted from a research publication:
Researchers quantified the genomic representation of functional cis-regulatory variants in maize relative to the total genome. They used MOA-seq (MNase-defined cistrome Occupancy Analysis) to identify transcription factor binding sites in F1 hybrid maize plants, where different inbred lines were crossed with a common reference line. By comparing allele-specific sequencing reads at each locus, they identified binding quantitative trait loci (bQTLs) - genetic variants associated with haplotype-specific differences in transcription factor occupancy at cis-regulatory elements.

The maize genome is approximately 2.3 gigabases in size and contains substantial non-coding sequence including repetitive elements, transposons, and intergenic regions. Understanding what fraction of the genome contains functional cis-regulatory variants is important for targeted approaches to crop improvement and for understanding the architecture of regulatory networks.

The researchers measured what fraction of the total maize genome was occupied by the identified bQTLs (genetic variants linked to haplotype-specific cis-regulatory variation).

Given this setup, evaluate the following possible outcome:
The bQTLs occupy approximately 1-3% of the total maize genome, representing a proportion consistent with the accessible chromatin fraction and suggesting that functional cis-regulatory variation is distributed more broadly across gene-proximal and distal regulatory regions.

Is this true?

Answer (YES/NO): NO